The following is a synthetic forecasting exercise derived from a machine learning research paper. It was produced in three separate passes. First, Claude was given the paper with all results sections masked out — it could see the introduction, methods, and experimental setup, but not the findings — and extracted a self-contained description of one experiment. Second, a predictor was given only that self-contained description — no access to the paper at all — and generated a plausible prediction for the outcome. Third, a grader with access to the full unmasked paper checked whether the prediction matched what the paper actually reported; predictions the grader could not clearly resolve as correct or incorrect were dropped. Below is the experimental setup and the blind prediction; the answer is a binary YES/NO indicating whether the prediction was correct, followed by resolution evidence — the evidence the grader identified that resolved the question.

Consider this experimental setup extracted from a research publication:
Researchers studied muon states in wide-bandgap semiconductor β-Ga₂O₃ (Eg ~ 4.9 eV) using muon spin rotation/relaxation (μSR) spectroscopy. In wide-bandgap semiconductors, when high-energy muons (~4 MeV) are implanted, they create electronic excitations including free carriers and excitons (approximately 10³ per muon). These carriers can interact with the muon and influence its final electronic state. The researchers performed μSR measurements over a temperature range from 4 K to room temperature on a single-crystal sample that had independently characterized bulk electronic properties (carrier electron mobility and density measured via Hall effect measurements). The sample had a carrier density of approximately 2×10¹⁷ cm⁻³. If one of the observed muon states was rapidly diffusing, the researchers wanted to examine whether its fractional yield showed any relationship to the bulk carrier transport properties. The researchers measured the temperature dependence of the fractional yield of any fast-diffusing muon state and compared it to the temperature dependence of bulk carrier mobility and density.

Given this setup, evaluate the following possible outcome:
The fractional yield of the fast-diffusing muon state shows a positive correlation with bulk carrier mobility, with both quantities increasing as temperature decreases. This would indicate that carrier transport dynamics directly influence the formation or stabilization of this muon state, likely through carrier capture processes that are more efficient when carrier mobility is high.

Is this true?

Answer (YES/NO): NO